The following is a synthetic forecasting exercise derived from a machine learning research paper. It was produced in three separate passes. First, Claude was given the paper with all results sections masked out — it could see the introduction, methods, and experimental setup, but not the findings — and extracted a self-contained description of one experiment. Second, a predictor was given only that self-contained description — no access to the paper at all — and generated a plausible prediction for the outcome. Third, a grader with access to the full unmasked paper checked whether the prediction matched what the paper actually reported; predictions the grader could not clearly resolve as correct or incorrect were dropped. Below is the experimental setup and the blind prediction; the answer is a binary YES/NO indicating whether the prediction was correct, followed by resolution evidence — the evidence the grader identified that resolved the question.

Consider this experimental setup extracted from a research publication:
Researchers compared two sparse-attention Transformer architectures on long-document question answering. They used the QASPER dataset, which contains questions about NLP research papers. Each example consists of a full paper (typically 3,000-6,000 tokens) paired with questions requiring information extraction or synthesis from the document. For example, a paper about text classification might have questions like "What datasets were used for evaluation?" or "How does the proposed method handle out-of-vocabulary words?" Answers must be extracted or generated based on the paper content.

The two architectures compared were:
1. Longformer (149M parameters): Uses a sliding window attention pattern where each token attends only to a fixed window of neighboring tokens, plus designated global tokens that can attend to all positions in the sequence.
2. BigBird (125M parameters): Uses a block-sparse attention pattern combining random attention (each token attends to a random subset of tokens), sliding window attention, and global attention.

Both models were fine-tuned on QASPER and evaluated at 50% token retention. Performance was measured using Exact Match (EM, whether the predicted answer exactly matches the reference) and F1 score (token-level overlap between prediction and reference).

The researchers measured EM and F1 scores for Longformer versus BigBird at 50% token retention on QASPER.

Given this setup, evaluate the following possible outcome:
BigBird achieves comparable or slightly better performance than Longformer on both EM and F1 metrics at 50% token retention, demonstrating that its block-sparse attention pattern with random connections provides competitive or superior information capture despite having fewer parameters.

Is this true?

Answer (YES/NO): YES